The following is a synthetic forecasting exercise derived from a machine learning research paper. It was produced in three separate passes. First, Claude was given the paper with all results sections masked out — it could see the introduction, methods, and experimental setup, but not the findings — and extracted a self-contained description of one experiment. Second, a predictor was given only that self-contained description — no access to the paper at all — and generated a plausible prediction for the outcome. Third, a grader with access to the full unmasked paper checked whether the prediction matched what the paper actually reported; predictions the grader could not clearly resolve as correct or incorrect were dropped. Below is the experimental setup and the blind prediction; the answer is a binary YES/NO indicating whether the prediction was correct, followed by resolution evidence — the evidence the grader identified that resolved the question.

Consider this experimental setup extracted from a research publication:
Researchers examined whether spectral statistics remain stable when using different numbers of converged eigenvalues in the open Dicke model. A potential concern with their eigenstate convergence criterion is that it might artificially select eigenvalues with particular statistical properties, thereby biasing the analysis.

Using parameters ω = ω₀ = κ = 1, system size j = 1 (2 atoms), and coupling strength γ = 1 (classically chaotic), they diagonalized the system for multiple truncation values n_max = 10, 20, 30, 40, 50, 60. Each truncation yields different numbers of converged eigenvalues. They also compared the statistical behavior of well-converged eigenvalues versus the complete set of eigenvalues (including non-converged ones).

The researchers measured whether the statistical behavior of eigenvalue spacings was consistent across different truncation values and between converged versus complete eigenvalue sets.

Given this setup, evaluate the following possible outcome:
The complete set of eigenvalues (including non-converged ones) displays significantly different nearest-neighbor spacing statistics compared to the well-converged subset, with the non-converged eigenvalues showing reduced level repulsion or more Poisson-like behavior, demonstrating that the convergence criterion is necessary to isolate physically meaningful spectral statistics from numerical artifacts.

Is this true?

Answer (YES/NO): NO